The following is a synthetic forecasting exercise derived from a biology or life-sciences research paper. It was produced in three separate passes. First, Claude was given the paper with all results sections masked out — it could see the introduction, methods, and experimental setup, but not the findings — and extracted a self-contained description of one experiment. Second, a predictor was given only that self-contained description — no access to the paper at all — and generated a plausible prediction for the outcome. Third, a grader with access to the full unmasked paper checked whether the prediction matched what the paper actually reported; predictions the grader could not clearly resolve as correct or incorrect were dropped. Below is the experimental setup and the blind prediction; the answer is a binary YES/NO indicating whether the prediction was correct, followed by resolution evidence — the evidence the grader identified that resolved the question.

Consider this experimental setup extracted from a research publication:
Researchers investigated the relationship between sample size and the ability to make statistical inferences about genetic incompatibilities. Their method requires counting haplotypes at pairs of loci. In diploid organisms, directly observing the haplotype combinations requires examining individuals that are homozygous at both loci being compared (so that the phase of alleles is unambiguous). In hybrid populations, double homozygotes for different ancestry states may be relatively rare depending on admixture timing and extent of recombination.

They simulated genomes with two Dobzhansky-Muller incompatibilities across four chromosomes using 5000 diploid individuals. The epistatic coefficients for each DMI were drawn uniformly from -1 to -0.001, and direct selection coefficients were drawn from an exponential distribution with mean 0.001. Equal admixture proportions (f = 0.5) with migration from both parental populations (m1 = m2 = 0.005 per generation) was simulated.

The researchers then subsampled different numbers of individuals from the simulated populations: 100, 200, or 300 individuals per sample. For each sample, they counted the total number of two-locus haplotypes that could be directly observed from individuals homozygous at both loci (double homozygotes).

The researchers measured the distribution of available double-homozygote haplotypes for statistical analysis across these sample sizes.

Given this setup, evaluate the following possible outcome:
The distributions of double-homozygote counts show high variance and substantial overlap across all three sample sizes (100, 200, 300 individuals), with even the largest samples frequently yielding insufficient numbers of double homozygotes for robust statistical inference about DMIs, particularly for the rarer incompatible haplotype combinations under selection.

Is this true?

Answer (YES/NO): NO